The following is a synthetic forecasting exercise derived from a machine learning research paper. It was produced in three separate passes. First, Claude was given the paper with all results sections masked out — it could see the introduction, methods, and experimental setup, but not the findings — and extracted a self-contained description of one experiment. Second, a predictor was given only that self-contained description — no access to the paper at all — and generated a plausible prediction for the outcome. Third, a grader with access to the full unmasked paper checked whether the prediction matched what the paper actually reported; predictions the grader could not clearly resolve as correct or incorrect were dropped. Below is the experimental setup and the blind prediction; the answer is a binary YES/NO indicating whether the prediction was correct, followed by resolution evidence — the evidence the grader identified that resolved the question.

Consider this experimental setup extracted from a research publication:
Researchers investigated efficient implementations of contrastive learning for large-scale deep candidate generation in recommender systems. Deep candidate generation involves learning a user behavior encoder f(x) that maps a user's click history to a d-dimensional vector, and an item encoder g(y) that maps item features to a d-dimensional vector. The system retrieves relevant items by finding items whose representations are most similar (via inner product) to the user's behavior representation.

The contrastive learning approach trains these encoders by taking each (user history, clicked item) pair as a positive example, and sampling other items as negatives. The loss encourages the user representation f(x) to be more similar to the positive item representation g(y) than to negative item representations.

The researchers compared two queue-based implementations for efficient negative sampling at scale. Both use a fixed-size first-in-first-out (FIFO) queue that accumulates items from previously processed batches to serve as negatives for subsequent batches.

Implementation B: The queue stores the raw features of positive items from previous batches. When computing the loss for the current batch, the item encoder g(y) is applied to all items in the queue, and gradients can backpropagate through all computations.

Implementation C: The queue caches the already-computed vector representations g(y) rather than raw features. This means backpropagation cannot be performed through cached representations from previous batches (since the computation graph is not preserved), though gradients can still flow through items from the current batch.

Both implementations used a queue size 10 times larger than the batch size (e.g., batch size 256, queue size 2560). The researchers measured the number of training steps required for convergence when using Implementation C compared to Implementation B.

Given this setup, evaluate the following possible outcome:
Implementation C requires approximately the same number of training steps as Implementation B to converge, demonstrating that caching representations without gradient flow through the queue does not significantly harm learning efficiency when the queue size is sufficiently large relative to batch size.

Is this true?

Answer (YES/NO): NO